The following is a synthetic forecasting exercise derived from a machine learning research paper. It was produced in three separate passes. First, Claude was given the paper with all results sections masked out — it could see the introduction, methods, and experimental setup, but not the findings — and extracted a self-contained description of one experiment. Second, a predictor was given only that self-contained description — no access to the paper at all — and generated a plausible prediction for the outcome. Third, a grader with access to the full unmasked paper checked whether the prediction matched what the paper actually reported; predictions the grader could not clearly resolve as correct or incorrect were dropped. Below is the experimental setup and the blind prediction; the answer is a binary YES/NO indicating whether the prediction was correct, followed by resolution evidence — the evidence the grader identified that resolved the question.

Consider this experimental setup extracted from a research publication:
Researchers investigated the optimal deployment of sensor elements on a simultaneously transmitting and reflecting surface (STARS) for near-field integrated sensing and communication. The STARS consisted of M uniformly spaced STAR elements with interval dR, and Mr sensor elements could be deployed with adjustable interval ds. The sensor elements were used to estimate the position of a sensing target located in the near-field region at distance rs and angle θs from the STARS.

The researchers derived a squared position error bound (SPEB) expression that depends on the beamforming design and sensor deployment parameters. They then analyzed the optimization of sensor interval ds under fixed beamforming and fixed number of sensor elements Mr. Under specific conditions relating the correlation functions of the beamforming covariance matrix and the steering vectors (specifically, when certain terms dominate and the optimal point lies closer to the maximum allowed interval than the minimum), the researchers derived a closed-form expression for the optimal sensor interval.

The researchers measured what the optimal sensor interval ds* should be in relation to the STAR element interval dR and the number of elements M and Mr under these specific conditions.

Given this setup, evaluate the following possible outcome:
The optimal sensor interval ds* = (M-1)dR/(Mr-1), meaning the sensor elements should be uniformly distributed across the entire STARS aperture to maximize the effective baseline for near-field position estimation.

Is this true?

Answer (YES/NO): NO